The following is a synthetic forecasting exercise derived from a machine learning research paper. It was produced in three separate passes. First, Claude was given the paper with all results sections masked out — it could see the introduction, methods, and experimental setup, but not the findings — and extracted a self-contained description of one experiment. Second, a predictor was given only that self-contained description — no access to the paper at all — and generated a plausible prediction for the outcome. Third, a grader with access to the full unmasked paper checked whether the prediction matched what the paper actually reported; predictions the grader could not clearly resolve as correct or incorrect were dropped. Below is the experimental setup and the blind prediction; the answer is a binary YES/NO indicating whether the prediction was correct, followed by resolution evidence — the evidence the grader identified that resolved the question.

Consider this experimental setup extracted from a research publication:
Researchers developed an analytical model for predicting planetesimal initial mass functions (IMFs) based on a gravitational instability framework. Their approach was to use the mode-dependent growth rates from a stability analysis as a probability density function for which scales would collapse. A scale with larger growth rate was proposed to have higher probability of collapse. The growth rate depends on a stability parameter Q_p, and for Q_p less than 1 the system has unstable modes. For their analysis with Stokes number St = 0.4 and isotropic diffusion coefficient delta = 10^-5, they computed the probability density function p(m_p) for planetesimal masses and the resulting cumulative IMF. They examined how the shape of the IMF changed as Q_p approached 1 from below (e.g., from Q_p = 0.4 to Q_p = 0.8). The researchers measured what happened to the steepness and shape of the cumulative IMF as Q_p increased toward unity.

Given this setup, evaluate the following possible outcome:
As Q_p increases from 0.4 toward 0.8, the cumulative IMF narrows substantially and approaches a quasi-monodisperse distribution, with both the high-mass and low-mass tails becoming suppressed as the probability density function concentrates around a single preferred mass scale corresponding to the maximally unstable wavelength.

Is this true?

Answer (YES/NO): YES